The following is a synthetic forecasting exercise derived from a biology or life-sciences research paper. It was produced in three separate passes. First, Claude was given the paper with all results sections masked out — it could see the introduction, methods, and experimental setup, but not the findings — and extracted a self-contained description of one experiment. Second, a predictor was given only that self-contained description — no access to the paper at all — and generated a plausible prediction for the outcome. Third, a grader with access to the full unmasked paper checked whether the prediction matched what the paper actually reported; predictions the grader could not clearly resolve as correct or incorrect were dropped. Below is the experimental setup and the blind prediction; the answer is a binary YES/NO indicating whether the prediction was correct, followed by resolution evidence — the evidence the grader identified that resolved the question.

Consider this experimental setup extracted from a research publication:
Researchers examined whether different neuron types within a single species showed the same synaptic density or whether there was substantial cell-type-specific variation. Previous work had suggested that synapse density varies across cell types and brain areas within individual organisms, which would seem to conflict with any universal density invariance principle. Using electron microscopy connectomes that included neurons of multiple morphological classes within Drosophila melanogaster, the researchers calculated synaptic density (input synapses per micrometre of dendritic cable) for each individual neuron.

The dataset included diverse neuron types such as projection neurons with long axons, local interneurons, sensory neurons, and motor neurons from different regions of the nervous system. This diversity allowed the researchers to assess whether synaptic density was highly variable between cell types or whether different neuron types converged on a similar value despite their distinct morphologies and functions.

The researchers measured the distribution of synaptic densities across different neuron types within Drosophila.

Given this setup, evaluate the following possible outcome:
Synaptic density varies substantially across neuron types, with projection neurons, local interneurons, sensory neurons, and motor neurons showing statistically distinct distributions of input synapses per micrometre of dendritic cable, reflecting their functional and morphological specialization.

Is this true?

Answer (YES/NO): NO